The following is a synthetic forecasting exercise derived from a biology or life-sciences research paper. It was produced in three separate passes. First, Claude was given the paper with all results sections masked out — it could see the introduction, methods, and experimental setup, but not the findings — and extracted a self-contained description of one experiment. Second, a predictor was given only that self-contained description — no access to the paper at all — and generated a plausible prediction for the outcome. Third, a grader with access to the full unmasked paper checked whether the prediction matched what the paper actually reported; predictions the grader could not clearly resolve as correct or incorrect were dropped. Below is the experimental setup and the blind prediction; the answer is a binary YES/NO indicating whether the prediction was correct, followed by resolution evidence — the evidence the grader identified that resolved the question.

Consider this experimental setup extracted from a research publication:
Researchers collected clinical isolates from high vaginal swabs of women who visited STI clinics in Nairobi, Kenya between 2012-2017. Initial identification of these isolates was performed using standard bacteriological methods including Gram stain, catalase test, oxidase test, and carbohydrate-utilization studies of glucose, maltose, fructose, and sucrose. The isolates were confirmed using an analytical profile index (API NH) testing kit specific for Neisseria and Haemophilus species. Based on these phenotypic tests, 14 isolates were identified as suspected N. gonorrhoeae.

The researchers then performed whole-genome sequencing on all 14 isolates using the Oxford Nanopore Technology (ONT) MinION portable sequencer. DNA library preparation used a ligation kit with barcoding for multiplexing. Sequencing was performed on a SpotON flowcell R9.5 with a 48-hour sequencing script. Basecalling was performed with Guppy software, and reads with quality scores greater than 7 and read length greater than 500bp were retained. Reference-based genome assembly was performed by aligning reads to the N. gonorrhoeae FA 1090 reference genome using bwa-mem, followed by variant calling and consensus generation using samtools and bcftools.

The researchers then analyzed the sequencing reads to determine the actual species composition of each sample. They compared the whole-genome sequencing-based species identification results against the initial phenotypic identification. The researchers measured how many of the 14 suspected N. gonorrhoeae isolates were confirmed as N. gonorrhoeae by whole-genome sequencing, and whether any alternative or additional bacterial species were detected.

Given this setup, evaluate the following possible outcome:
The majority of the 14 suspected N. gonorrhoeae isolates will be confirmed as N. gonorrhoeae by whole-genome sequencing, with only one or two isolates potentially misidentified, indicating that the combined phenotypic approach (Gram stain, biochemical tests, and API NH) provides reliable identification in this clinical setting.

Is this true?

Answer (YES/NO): YES